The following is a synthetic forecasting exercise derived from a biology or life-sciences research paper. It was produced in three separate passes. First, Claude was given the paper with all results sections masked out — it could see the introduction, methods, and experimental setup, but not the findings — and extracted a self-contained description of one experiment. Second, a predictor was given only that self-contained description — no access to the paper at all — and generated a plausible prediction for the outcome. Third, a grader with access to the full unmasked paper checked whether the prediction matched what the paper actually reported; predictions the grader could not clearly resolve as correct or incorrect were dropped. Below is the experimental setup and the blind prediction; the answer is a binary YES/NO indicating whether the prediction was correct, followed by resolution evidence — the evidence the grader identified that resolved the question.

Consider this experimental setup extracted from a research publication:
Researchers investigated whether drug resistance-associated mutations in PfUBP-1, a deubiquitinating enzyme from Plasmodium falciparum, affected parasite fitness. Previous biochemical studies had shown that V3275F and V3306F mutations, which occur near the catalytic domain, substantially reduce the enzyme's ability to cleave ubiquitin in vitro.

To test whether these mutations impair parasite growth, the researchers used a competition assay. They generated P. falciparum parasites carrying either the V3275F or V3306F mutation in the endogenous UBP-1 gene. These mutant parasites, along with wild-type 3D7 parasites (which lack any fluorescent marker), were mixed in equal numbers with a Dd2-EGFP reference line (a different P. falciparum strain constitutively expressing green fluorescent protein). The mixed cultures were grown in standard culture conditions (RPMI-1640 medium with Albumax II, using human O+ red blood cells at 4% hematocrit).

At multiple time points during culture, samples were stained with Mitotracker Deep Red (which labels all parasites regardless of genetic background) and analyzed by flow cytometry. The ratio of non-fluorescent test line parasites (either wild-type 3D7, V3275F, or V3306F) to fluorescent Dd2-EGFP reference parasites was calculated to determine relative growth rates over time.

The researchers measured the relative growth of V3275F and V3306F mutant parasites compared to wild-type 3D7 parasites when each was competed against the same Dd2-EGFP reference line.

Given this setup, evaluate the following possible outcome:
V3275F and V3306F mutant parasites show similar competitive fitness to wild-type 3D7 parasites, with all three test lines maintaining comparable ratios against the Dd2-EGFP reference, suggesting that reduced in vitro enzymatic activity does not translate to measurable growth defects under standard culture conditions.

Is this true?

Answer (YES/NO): YES